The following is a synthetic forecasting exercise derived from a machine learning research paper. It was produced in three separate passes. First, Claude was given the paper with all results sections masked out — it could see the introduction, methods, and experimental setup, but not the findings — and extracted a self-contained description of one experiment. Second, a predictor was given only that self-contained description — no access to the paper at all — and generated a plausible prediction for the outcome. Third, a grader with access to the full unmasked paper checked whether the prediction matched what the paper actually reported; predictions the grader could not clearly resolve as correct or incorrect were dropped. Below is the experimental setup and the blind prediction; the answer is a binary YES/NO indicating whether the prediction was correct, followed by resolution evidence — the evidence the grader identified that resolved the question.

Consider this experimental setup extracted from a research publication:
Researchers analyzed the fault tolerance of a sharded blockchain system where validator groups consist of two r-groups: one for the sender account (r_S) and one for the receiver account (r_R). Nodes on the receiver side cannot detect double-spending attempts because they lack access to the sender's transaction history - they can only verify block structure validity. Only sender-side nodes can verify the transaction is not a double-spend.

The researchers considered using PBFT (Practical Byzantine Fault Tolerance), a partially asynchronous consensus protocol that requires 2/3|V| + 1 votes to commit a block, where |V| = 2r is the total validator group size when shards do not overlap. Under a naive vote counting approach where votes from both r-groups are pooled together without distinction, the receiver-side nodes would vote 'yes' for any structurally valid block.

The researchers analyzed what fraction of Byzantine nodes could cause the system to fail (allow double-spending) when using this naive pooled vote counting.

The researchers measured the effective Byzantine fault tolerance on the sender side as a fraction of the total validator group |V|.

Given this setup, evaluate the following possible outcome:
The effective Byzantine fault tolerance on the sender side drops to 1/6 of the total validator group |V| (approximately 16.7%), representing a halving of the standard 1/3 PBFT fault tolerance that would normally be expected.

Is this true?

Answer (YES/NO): YES